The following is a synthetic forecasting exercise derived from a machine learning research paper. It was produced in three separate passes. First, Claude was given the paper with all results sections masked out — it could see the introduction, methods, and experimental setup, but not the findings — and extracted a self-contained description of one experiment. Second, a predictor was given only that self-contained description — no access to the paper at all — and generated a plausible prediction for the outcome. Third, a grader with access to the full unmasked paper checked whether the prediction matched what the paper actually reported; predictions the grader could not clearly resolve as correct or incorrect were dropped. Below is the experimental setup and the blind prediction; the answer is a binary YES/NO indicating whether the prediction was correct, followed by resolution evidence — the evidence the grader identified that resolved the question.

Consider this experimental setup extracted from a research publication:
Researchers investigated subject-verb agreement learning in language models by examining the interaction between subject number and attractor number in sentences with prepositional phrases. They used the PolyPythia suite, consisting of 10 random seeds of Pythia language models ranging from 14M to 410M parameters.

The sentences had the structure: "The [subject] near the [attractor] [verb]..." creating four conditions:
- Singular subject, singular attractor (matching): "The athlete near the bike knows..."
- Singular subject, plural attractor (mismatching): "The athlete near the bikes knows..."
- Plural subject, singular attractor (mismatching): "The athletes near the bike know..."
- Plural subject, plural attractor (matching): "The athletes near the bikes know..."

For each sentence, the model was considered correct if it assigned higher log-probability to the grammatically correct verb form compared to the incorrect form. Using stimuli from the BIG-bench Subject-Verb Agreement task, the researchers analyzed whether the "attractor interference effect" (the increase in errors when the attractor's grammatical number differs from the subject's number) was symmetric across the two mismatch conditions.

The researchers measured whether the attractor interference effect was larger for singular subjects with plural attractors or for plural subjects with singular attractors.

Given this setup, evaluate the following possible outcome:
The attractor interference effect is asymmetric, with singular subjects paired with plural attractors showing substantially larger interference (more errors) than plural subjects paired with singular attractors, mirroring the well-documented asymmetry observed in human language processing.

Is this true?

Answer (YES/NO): NO